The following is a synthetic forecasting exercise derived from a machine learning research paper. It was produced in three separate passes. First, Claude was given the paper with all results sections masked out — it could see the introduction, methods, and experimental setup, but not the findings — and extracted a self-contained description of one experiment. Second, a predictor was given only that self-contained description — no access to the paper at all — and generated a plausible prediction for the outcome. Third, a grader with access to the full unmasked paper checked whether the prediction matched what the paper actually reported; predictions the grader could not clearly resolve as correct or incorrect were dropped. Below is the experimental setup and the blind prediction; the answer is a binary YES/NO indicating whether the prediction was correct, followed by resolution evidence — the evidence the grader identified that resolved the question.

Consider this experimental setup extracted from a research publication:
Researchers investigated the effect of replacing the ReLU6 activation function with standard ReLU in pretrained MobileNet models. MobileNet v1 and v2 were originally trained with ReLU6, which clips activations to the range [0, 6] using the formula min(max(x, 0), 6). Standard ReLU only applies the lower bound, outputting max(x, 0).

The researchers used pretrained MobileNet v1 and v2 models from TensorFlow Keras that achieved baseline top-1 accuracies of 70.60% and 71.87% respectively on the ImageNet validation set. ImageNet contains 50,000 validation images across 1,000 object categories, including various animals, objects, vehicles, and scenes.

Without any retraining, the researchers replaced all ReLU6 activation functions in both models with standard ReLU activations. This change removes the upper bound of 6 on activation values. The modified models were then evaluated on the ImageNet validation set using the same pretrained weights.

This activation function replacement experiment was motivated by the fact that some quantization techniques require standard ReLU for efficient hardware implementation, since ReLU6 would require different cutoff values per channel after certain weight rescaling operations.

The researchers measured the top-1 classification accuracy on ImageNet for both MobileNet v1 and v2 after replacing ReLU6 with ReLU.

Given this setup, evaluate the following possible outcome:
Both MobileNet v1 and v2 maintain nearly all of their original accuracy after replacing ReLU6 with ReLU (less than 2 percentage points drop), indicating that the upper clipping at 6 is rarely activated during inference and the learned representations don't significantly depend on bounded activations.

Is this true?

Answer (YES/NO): NO